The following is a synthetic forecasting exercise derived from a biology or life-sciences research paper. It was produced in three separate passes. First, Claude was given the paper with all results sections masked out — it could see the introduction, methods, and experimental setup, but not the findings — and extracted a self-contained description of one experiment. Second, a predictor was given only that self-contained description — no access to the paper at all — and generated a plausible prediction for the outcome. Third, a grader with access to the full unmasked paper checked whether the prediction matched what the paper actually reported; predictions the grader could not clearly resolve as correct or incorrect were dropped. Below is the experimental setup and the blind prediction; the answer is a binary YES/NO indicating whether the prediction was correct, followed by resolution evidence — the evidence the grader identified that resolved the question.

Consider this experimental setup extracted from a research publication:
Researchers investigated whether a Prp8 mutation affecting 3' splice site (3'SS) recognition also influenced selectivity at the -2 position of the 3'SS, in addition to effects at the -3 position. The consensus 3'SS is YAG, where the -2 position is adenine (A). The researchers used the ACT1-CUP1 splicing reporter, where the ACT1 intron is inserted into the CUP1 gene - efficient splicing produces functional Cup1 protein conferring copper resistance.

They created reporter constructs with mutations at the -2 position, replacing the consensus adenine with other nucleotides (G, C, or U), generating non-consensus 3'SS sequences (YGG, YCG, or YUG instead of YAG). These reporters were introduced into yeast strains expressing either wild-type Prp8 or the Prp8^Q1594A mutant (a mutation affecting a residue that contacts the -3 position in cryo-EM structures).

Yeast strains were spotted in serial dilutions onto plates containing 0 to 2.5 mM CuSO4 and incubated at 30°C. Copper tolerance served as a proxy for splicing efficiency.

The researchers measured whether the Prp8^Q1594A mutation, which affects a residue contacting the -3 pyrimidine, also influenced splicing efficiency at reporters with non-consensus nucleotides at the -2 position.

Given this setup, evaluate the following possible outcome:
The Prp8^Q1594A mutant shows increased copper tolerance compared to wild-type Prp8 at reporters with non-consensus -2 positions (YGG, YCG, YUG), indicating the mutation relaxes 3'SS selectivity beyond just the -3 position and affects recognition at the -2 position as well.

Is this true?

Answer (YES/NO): NO